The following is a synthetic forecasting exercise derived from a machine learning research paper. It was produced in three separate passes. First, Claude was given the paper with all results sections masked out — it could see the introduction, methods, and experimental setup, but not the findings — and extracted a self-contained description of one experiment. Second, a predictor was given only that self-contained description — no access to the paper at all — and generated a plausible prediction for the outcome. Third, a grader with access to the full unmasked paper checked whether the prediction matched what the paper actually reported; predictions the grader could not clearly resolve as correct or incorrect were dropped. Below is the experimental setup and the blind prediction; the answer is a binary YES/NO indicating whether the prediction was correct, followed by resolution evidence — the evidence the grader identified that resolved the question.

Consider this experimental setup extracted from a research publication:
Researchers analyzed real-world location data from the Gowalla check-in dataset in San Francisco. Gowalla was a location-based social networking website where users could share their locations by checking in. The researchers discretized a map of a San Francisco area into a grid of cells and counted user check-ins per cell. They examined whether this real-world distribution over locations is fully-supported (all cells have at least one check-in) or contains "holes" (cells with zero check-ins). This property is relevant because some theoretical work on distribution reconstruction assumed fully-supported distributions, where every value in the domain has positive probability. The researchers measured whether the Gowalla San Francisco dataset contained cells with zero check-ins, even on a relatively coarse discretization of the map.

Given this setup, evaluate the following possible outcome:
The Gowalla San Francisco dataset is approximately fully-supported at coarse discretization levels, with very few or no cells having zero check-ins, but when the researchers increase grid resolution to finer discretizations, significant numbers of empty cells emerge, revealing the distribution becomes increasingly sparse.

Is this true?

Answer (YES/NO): NO